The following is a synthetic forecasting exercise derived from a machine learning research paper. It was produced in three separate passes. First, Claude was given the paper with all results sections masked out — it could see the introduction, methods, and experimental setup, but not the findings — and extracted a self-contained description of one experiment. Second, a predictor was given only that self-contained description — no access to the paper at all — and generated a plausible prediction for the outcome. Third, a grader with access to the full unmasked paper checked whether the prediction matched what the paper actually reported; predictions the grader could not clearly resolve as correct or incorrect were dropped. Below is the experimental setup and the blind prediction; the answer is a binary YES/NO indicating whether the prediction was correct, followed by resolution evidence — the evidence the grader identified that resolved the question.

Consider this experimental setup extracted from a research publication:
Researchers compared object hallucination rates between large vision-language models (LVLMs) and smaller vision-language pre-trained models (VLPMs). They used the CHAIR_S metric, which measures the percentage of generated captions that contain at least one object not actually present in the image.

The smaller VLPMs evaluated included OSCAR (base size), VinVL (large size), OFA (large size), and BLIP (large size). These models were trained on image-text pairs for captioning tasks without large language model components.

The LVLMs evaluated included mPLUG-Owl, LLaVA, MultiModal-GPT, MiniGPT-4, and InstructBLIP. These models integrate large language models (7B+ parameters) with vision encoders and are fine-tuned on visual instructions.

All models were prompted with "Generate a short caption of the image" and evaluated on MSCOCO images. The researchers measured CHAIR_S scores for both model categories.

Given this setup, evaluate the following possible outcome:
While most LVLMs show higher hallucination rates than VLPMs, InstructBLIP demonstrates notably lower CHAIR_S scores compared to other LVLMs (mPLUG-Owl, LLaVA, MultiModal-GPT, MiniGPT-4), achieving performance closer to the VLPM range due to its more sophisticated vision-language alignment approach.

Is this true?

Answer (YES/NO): NO